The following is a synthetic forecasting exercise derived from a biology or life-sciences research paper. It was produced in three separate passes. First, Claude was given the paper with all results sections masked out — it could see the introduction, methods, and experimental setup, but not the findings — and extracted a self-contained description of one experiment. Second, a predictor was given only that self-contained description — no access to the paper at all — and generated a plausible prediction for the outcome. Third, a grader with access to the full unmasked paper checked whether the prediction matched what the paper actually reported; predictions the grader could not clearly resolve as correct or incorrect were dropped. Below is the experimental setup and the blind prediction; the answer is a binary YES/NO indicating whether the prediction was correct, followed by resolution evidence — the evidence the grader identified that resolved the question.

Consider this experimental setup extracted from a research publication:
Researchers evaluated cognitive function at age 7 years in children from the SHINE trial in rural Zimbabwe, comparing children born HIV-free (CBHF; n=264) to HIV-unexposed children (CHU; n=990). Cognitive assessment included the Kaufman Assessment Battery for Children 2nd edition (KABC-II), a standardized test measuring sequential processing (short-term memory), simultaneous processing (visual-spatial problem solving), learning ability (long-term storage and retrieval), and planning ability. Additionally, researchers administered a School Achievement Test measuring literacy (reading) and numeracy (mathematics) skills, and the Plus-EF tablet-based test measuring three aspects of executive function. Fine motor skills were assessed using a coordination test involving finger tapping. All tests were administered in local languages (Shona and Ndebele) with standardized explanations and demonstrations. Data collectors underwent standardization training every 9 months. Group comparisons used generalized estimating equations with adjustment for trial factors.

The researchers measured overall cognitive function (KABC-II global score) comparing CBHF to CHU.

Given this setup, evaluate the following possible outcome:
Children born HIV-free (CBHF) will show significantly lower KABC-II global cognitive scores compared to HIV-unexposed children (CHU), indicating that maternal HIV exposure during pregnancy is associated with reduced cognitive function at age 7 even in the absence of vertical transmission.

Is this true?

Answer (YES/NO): YES